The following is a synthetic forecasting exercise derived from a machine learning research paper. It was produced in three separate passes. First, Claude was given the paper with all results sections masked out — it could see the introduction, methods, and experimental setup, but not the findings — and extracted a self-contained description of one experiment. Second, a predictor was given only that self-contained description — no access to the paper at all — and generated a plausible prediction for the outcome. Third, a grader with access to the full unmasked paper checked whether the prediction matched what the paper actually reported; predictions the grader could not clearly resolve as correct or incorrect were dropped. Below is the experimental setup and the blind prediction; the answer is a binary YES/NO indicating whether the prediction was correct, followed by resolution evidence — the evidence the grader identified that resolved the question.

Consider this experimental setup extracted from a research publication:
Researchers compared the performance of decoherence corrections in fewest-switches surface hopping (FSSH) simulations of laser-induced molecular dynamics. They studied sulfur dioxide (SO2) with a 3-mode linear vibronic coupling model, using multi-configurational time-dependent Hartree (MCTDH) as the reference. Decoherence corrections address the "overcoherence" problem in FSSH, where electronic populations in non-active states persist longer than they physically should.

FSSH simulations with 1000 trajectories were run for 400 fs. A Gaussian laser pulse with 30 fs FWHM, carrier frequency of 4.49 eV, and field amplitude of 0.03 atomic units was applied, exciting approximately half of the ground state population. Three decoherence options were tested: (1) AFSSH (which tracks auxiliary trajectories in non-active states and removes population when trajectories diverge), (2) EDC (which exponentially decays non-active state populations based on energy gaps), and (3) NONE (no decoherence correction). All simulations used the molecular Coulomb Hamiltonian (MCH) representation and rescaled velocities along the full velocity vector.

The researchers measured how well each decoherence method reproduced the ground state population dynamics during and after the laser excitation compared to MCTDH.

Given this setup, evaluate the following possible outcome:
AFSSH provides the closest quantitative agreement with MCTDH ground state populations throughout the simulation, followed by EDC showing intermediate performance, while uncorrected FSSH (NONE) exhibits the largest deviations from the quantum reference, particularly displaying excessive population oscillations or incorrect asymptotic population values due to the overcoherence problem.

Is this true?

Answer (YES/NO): NO